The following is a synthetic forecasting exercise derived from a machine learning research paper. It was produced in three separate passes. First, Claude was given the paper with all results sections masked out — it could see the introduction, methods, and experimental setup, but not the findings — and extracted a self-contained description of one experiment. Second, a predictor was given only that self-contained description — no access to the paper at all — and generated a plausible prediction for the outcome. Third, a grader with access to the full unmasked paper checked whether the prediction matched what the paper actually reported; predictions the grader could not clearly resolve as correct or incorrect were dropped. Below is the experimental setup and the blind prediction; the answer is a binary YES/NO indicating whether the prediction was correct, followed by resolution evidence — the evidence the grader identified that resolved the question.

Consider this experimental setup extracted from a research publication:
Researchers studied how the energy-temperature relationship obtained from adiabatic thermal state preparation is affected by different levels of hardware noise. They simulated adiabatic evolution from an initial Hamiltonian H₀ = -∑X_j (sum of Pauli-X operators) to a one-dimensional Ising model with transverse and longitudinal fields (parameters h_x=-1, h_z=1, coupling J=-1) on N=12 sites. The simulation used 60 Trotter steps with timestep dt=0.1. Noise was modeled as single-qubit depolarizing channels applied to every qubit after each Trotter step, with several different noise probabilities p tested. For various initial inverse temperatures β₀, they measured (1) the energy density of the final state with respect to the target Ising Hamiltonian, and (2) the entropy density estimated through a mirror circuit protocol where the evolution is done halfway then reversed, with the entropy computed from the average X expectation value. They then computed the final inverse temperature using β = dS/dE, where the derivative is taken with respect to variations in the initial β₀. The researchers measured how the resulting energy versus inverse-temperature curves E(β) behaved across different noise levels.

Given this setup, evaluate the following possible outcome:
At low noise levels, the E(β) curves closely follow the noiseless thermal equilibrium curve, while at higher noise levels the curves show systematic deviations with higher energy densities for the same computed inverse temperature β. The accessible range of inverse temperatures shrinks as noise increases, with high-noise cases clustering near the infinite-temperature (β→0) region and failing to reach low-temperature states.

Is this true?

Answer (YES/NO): NO